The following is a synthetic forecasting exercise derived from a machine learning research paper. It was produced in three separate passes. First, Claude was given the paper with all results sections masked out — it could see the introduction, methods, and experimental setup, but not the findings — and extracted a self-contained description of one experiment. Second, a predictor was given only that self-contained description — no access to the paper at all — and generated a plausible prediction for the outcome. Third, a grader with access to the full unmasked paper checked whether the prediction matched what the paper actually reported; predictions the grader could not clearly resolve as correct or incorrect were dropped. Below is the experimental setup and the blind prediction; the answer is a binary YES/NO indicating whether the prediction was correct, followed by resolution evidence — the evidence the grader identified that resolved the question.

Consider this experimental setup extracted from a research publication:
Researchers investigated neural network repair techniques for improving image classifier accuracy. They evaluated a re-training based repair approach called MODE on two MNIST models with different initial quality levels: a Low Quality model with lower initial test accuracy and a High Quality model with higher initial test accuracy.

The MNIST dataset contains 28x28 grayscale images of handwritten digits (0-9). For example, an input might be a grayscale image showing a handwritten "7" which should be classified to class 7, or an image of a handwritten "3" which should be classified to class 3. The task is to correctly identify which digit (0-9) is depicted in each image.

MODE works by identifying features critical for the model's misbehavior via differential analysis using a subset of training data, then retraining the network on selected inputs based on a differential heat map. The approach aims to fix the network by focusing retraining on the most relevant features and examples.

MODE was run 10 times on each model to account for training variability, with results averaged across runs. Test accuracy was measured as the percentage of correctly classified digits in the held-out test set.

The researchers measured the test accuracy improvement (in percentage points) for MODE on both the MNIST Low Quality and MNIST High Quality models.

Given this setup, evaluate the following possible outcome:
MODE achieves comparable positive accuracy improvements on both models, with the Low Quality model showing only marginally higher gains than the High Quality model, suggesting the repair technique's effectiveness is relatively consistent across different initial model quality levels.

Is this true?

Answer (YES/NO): NO